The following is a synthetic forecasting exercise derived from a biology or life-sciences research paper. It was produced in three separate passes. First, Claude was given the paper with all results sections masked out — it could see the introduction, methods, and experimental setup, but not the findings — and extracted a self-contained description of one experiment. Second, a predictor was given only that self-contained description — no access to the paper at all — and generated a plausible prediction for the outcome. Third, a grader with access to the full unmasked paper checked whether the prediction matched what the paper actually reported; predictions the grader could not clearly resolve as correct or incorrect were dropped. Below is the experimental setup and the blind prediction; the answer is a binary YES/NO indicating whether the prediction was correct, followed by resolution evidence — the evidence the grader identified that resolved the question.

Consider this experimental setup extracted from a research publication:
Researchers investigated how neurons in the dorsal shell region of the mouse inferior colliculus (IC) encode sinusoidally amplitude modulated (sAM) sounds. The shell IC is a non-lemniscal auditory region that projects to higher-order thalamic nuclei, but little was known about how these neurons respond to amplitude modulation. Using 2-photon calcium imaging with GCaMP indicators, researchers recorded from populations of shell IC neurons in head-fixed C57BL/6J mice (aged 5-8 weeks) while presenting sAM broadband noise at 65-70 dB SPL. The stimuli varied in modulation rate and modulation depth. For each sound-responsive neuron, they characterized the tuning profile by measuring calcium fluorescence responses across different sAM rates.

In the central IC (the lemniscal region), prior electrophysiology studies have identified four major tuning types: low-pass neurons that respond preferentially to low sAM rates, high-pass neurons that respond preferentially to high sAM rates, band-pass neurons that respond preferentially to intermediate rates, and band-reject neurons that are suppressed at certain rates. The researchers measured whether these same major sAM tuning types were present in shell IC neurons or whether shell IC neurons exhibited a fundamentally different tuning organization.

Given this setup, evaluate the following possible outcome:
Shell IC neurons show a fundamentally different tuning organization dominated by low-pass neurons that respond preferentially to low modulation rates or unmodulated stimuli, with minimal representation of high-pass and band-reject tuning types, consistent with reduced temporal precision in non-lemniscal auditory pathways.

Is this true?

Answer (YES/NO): NO